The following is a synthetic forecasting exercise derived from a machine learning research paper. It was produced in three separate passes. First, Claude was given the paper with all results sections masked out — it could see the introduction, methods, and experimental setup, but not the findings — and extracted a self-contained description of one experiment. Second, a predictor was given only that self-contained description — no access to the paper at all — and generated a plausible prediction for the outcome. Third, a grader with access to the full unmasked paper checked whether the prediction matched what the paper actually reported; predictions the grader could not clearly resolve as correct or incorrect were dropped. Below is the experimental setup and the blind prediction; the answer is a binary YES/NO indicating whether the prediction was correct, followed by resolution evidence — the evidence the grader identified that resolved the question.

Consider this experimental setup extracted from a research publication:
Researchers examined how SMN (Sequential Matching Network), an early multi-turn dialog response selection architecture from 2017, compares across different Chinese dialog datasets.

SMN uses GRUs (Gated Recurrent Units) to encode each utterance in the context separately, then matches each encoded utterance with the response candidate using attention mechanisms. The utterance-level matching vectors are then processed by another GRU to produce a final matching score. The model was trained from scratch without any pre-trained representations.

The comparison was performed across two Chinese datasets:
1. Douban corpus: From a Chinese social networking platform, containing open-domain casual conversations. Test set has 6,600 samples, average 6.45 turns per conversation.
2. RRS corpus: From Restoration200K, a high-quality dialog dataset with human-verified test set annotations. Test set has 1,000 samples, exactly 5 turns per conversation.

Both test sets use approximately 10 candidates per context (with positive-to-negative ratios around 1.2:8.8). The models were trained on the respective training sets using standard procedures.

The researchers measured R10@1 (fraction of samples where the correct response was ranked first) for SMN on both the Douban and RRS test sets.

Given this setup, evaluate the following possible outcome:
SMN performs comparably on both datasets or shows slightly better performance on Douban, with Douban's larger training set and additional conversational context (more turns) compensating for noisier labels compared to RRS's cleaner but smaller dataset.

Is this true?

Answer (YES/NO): NO